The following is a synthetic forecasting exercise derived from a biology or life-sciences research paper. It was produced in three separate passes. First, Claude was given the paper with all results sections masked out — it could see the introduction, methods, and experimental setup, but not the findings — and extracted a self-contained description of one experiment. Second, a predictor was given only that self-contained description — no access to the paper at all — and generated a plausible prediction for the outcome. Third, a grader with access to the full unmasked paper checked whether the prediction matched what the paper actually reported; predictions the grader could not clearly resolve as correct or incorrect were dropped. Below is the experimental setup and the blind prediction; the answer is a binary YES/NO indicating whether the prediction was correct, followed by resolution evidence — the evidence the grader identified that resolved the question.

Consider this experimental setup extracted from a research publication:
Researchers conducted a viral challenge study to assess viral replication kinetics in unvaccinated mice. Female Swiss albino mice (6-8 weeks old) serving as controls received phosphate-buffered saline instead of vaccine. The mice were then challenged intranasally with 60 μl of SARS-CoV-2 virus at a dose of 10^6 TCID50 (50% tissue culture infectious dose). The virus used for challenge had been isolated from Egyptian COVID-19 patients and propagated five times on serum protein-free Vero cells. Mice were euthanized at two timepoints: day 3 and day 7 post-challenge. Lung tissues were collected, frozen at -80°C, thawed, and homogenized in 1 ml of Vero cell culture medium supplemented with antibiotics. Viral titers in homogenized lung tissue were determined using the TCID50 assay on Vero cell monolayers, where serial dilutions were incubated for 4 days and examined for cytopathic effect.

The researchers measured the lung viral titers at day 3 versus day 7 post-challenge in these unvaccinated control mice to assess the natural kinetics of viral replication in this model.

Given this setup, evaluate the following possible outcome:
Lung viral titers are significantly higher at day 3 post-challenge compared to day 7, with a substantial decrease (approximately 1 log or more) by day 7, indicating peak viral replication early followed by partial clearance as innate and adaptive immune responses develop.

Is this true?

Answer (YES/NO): NO